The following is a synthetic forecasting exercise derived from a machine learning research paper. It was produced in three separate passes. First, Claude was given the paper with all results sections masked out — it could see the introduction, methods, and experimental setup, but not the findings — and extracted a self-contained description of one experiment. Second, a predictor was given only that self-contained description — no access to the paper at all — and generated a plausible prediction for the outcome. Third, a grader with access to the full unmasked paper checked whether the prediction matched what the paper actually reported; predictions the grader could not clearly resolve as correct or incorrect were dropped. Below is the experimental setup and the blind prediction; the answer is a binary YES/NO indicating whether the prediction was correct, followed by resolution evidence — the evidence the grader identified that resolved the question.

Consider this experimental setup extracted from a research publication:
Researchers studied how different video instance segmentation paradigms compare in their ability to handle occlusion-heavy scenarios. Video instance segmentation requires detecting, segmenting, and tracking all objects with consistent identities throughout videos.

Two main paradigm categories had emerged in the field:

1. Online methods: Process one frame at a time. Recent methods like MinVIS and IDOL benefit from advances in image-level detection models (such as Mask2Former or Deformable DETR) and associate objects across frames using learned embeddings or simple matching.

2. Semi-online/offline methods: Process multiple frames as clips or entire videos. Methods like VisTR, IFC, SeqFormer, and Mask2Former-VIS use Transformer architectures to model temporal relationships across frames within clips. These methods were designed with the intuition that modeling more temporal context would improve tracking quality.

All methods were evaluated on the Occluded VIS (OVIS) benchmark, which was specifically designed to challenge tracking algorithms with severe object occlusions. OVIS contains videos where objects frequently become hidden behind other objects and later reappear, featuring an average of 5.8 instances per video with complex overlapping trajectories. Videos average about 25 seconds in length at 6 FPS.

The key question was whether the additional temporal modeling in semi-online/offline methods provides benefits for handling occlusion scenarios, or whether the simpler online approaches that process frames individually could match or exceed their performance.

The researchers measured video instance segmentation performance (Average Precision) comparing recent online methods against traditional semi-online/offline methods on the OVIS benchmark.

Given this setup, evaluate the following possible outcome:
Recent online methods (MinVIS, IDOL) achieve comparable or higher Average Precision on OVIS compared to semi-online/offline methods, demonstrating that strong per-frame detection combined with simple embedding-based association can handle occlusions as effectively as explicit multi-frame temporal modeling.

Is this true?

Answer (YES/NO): YES